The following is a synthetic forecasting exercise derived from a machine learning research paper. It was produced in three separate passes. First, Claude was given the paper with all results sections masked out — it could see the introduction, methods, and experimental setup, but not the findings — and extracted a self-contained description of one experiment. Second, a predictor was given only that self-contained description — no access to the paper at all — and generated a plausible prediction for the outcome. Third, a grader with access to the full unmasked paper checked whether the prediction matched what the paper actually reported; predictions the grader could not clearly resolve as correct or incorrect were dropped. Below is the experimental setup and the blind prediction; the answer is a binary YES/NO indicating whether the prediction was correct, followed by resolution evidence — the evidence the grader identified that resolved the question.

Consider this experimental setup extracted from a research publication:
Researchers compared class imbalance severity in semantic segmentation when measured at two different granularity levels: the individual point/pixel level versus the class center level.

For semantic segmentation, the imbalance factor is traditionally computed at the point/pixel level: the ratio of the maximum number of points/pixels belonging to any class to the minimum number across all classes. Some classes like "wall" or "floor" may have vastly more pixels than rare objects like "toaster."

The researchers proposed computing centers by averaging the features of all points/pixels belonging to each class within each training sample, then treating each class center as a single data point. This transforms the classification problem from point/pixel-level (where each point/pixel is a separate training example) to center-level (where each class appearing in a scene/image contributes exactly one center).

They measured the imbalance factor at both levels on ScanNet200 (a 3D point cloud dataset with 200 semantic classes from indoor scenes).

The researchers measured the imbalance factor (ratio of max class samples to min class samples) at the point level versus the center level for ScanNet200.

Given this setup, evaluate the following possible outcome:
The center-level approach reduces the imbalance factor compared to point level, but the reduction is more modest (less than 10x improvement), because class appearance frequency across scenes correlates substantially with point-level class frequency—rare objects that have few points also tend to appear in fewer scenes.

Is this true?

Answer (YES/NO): NO